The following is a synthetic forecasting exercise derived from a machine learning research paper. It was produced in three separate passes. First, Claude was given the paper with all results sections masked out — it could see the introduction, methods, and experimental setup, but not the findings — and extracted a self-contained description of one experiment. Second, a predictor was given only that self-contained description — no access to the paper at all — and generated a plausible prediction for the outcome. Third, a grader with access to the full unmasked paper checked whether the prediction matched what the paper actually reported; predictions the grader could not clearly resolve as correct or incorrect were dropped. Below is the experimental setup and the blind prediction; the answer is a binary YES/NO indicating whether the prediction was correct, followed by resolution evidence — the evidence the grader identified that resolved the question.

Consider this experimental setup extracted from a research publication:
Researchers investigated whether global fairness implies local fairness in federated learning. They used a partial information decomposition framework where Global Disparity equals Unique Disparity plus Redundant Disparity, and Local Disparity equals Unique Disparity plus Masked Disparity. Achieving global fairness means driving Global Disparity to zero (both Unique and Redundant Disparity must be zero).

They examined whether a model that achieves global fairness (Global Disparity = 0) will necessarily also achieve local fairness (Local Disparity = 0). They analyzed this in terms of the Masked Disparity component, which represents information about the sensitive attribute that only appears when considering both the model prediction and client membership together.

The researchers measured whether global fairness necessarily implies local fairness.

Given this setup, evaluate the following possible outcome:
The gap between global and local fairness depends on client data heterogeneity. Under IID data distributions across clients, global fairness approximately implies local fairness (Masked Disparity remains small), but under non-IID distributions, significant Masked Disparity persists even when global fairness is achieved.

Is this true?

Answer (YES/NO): NO